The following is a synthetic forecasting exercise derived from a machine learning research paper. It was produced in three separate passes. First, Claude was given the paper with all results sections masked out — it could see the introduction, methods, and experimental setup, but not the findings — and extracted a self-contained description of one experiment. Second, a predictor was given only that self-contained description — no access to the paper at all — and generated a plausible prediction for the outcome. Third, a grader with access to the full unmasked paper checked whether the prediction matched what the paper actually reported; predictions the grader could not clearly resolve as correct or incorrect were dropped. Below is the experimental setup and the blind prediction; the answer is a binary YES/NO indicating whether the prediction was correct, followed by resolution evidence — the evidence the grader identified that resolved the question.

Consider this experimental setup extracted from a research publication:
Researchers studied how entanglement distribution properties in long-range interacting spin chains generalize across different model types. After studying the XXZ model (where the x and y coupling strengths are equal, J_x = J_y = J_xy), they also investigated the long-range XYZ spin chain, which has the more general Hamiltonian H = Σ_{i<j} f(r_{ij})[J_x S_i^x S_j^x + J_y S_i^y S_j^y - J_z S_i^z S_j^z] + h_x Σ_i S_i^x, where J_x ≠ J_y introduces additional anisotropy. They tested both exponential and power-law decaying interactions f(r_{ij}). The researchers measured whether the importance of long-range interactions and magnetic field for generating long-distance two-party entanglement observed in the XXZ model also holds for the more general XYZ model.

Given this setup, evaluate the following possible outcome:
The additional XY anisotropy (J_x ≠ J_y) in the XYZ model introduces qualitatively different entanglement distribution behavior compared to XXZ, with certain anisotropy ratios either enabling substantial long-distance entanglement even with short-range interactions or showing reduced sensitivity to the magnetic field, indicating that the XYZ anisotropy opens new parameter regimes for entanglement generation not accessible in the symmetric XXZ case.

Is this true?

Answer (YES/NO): NO